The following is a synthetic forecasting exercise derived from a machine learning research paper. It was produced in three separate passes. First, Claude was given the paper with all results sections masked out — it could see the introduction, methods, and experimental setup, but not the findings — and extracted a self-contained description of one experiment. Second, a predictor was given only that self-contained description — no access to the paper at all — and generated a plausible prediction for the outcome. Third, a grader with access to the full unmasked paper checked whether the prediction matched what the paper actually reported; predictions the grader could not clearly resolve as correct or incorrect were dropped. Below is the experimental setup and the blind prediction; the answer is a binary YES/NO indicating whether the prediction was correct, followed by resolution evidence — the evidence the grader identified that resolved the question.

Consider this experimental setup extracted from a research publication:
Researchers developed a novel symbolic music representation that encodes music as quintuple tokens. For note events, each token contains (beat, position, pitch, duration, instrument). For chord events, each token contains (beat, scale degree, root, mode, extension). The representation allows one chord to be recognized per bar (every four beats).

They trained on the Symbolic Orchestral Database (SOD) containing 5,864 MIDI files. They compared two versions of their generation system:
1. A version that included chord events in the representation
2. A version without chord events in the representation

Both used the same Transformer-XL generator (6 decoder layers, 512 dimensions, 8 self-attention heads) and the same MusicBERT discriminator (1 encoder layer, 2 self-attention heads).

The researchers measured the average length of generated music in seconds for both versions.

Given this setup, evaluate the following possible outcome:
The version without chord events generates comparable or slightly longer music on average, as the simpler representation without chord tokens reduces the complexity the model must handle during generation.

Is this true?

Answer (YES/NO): YES